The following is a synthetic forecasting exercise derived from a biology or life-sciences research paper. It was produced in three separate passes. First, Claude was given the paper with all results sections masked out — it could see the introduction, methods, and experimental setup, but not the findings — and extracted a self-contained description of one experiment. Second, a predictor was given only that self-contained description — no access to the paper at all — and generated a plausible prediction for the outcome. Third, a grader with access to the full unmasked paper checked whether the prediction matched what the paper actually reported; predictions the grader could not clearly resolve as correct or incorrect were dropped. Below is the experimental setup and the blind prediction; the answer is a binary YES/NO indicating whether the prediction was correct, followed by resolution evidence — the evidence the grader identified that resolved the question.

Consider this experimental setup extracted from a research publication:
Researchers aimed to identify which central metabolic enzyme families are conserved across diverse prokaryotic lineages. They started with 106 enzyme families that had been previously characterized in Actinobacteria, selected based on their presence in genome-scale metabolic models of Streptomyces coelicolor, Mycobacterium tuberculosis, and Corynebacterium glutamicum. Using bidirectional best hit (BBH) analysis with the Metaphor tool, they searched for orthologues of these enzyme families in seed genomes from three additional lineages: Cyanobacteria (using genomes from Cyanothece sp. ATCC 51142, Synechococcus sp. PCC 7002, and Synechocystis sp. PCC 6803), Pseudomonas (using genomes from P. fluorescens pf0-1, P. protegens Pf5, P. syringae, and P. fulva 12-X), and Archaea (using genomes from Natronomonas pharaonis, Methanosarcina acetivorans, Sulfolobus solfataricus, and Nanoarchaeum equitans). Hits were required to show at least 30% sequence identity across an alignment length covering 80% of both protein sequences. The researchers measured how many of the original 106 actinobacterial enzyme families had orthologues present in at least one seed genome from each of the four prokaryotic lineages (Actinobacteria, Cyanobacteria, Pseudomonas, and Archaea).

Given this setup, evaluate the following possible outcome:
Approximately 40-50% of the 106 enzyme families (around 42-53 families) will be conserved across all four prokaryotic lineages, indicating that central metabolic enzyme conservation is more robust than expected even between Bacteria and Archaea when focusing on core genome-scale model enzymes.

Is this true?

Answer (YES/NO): YES